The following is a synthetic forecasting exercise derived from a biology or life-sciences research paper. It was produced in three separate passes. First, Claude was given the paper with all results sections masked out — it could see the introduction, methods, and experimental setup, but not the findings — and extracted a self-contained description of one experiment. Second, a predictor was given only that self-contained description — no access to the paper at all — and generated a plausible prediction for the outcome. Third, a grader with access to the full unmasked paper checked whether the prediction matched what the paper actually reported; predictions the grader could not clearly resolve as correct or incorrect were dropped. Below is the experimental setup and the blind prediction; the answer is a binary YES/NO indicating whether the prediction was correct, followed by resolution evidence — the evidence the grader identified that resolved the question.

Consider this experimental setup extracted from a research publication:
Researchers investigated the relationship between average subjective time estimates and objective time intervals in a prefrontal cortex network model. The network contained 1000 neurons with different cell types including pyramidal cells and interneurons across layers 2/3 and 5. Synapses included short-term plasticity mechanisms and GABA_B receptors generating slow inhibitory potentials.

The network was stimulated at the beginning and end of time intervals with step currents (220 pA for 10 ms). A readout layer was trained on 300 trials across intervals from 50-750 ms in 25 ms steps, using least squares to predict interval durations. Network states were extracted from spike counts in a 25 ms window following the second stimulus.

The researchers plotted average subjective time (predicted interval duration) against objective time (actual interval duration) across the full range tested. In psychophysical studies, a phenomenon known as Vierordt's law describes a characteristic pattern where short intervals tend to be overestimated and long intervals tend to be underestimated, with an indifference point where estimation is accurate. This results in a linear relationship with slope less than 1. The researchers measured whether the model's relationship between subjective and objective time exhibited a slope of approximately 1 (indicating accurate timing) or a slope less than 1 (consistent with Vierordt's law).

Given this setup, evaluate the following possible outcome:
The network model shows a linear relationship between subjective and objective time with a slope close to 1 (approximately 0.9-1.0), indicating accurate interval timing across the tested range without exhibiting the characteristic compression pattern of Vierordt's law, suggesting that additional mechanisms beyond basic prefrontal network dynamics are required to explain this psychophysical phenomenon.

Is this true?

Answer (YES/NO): NO